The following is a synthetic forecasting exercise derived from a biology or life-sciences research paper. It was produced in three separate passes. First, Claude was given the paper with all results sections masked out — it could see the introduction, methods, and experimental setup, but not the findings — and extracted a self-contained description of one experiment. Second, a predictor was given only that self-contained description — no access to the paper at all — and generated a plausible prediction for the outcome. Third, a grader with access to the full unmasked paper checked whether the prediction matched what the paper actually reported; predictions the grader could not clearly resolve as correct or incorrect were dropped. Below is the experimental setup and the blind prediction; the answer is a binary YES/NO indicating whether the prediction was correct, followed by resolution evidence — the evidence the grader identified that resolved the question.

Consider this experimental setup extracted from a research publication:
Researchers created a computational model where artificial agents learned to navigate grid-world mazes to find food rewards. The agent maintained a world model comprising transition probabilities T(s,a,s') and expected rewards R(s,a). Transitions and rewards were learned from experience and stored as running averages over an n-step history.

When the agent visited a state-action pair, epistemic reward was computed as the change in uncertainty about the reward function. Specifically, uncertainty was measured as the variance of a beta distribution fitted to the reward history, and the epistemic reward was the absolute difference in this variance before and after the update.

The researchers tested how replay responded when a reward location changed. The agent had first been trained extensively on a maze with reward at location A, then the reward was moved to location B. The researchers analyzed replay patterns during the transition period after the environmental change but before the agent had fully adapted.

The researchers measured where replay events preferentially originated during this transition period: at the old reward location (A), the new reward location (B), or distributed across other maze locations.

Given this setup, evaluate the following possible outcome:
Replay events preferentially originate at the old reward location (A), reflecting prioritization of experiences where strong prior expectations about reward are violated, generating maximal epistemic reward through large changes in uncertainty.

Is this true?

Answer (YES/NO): YES